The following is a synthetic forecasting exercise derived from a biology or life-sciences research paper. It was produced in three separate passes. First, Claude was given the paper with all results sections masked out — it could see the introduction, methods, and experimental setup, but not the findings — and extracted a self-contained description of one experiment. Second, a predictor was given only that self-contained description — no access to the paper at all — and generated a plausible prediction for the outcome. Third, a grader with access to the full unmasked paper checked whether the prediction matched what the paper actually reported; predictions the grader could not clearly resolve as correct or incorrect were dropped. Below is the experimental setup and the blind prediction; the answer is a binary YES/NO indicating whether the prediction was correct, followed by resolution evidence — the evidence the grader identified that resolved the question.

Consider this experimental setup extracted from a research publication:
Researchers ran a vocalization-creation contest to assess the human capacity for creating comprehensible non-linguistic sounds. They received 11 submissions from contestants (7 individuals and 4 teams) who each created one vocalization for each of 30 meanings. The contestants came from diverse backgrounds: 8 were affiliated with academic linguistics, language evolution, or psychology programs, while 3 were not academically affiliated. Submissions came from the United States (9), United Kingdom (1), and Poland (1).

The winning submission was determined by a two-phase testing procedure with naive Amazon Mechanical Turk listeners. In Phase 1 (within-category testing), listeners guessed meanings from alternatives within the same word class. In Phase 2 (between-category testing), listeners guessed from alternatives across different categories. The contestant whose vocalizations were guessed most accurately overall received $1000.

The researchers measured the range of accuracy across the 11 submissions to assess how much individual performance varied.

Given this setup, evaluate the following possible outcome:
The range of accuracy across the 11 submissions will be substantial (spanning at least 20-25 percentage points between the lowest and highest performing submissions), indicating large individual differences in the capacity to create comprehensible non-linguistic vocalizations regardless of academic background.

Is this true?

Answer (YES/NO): NO